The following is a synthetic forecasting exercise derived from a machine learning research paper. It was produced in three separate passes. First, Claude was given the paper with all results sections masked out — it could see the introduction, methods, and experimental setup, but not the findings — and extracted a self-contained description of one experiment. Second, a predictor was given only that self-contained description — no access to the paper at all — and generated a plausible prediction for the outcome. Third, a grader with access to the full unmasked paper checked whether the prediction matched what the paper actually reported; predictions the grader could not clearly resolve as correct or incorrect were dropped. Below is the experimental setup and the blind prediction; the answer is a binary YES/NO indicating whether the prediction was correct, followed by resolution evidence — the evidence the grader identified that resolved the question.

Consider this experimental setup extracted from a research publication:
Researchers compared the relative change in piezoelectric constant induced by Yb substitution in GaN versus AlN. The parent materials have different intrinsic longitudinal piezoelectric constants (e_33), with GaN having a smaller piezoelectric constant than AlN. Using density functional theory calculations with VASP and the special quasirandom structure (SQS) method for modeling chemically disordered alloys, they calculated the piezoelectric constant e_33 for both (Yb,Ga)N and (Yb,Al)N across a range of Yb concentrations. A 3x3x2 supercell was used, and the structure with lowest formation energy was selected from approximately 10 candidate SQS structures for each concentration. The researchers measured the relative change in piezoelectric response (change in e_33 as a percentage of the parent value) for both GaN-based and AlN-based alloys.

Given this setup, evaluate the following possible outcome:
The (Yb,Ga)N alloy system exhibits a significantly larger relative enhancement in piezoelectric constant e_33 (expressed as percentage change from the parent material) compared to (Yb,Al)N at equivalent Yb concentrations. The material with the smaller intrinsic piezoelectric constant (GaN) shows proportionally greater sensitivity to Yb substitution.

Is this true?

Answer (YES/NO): YES